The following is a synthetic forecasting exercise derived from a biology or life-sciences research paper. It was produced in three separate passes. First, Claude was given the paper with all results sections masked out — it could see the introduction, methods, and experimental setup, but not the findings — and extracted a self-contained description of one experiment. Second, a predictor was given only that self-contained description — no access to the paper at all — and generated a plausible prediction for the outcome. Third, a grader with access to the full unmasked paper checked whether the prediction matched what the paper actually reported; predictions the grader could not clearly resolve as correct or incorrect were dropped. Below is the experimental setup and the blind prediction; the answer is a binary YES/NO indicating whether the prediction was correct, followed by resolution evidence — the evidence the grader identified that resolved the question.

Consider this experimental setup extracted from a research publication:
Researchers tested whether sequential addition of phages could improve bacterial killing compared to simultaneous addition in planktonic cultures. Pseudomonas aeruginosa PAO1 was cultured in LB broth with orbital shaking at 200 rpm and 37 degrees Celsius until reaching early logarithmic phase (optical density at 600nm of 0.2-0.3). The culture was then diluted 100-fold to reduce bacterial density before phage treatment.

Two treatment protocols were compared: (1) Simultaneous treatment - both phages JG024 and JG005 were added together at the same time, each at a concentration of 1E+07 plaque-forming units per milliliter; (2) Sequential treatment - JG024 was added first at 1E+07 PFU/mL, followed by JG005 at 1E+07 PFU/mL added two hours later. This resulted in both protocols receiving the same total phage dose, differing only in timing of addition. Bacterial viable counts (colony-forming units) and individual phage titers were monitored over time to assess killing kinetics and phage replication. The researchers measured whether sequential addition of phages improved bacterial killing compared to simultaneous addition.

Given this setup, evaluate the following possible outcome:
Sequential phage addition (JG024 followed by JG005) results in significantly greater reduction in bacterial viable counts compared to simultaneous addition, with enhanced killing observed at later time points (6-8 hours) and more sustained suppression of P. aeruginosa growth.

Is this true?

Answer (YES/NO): NO